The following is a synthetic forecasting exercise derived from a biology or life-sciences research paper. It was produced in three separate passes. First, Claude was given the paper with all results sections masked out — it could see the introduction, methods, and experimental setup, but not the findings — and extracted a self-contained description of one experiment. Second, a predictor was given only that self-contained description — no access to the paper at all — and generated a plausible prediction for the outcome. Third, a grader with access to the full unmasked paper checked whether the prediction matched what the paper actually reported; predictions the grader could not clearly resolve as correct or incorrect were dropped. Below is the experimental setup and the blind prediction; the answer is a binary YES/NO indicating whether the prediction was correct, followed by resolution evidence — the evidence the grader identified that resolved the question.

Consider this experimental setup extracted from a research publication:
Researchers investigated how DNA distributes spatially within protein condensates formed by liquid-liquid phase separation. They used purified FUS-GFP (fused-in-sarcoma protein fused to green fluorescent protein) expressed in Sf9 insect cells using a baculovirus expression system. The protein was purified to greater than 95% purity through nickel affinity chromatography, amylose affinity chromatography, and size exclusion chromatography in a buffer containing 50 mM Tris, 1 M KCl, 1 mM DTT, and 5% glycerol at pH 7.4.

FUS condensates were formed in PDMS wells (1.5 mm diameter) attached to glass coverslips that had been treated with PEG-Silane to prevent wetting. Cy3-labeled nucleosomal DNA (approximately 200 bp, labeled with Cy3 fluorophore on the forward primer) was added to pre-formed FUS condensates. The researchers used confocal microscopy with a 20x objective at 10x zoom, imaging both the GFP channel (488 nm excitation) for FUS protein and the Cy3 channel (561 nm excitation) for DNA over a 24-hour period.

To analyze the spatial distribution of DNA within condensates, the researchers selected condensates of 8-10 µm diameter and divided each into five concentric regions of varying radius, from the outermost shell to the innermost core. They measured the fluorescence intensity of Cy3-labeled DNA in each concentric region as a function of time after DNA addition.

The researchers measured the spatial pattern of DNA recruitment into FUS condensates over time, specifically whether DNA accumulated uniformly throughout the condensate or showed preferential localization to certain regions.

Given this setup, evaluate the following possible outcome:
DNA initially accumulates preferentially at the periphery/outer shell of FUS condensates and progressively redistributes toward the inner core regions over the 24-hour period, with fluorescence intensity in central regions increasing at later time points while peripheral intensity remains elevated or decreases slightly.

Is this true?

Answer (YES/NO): YES